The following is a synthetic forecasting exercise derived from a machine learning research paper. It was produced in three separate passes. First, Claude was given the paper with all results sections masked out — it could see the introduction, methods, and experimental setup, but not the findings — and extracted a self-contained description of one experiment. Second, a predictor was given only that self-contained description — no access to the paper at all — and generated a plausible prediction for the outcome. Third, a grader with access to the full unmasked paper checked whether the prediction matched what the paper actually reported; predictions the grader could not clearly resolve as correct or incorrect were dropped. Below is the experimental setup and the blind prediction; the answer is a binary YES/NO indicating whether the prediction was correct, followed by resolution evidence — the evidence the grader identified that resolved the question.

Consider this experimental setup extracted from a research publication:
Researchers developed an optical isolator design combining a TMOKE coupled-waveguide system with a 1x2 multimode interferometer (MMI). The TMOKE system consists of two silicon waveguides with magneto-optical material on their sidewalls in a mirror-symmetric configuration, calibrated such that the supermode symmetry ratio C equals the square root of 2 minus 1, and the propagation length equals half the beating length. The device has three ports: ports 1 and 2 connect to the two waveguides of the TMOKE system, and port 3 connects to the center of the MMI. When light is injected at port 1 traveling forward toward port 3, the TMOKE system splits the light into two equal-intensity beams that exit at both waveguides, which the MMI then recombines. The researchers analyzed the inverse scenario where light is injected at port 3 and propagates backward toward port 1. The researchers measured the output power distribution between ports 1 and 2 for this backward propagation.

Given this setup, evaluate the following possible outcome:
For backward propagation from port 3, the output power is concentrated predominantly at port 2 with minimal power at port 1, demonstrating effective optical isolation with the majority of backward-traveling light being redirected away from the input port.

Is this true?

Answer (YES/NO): YES